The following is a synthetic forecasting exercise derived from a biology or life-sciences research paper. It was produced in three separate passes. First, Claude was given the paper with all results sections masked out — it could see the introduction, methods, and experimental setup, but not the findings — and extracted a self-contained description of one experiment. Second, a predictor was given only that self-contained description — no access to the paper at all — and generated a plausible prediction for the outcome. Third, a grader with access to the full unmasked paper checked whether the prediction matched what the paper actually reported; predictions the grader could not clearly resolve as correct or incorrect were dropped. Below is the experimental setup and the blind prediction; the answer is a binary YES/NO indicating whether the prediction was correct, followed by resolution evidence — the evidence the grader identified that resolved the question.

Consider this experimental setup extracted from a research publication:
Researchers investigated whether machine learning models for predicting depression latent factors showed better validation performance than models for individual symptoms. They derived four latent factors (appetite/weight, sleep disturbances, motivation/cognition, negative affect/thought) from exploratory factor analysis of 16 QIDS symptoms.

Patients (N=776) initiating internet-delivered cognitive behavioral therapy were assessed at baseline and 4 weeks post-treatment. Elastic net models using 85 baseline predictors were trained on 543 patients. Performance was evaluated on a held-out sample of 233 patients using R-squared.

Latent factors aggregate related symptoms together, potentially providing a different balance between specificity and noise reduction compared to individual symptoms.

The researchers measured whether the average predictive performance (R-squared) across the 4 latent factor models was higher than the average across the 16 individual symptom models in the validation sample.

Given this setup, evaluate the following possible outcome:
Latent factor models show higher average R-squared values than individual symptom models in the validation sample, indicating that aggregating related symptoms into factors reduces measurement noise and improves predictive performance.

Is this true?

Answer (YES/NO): YES